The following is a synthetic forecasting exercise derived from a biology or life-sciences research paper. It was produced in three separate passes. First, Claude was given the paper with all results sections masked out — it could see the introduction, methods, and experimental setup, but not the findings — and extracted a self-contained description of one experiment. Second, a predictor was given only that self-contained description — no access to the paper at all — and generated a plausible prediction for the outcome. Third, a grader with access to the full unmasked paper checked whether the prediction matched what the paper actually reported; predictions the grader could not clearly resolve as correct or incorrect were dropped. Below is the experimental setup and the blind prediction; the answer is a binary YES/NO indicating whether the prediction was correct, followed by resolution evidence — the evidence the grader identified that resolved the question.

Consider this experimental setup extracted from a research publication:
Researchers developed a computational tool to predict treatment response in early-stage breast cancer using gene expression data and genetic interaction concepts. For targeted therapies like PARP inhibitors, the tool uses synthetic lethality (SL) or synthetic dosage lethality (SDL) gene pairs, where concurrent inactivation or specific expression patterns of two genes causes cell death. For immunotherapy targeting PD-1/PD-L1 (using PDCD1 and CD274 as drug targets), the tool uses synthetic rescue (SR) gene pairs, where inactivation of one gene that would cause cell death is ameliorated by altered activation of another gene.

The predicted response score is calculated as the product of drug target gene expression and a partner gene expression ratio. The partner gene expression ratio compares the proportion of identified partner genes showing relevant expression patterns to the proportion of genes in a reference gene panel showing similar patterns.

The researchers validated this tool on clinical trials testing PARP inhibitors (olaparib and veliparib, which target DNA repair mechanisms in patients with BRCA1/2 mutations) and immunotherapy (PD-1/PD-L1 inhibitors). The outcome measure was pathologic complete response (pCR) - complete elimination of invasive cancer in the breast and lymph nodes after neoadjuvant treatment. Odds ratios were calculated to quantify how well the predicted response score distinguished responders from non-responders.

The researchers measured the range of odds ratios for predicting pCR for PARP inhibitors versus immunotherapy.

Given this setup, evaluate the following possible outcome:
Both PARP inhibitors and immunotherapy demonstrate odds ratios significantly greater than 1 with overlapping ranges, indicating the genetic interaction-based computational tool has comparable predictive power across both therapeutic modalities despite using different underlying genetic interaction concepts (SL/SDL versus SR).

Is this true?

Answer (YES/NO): NO